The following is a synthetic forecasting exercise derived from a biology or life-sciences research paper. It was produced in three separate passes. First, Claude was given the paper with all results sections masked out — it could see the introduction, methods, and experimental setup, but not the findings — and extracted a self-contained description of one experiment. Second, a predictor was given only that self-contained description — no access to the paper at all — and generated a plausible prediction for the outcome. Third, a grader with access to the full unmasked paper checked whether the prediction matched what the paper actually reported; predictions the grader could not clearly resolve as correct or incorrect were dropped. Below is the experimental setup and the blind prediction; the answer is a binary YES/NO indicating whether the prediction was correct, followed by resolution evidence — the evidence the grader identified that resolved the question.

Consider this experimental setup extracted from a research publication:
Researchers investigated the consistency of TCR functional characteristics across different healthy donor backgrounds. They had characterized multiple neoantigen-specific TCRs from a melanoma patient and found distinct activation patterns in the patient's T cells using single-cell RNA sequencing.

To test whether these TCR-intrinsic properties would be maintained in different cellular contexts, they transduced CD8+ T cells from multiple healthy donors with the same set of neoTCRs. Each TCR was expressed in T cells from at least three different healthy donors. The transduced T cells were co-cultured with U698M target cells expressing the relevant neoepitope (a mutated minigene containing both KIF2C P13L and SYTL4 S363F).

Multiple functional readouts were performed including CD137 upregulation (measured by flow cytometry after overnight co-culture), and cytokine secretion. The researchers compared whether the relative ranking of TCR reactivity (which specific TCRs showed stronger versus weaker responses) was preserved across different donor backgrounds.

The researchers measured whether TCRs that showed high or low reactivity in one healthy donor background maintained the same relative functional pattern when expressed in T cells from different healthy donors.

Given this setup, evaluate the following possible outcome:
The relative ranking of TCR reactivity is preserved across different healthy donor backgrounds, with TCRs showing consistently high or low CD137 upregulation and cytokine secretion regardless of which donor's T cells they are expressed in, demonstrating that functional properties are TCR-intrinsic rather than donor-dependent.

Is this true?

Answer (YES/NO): YES